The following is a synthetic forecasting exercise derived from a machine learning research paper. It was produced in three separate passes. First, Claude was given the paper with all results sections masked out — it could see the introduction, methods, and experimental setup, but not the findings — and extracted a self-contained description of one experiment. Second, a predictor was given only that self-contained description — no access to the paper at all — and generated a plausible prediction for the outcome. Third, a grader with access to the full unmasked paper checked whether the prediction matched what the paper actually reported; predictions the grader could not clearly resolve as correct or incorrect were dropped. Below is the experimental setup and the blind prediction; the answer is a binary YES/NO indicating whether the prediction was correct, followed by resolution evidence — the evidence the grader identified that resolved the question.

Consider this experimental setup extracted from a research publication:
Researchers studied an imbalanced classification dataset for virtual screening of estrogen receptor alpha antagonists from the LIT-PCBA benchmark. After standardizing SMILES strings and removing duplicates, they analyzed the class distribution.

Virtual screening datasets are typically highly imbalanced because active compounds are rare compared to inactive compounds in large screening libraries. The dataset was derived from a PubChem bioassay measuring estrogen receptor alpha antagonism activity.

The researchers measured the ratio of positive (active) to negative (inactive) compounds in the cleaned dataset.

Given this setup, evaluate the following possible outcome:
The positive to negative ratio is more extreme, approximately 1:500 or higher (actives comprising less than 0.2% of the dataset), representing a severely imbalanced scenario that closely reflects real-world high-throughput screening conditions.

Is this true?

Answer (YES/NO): NO